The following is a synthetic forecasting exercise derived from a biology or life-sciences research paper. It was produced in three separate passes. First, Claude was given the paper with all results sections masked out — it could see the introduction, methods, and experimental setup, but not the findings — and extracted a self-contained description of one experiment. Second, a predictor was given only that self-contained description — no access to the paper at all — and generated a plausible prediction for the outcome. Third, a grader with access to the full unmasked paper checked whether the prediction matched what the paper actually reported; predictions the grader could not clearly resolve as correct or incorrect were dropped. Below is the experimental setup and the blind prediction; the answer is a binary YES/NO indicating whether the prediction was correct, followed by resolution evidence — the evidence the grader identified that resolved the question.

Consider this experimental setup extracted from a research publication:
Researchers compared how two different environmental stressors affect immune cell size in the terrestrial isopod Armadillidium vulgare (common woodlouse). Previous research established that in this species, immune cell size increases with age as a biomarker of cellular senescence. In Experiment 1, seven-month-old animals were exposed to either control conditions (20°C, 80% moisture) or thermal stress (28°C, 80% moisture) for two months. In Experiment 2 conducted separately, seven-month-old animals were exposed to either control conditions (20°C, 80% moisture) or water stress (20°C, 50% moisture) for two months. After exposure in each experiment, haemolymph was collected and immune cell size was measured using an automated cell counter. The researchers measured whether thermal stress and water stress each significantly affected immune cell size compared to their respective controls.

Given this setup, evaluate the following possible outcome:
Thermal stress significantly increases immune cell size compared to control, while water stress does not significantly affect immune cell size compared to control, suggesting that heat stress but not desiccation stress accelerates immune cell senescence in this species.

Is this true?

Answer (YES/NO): NO